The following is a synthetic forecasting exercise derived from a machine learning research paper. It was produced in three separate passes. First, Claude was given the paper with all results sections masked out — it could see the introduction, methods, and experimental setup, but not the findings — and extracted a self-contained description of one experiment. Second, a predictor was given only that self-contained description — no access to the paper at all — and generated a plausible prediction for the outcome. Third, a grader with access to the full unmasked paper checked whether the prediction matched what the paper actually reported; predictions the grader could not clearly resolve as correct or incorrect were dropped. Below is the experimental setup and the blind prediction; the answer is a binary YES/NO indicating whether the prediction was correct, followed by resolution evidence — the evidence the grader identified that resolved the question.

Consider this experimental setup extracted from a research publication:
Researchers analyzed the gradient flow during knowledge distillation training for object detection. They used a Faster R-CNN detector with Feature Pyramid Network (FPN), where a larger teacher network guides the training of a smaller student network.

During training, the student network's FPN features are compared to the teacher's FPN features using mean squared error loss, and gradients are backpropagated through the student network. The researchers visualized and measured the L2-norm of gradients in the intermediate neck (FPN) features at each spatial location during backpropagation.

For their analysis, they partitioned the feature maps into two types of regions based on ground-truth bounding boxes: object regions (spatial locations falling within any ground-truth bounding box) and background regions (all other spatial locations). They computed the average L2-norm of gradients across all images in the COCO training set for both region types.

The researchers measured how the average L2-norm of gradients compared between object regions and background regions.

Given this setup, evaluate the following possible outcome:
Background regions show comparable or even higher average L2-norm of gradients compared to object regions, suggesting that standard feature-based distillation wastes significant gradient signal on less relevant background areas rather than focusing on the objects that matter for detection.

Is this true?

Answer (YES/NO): NO